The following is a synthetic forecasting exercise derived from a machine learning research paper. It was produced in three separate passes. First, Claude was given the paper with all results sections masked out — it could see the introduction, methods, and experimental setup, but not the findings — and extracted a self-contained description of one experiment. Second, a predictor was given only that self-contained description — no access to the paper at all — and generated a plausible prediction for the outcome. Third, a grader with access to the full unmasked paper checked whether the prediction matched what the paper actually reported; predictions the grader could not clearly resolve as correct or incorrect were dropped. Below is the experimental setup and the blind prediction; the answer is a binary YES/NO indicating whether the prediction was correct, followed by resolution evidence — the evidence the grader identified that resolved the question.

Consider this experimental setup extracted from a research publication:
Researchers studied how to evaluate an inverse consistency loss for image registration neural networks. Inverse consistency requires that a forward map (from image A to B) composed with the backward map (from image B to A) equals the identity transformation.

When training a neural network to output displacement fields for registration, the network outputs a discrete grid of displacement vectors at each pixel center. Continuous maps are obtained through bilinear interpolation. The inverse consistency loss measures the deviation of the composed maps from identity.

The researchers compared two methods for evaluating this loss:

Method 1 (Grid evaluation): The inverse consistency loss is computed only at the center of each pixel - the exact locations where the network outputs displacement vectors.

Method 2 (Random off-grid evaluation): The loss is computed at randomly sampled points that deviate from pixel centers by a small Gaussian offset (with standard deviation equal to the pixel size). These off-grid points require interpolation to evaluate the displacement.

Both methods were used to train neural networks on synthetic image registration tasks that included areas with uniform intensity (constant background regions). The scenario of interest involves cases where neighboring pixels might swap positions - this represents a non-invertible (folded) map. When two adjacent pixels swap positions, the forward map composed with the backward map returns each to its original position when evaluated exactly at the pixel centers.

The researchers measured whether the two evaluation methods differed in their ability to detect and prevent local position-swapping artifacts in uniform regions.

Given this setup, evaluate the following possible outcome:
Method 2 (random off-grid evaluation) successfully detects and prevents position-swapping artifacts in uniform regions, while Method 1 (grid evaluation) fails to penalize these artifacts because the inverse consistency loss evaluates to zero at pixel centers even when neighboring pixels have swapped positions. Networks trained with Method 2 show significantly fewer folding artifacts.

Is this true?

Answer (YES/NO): YES